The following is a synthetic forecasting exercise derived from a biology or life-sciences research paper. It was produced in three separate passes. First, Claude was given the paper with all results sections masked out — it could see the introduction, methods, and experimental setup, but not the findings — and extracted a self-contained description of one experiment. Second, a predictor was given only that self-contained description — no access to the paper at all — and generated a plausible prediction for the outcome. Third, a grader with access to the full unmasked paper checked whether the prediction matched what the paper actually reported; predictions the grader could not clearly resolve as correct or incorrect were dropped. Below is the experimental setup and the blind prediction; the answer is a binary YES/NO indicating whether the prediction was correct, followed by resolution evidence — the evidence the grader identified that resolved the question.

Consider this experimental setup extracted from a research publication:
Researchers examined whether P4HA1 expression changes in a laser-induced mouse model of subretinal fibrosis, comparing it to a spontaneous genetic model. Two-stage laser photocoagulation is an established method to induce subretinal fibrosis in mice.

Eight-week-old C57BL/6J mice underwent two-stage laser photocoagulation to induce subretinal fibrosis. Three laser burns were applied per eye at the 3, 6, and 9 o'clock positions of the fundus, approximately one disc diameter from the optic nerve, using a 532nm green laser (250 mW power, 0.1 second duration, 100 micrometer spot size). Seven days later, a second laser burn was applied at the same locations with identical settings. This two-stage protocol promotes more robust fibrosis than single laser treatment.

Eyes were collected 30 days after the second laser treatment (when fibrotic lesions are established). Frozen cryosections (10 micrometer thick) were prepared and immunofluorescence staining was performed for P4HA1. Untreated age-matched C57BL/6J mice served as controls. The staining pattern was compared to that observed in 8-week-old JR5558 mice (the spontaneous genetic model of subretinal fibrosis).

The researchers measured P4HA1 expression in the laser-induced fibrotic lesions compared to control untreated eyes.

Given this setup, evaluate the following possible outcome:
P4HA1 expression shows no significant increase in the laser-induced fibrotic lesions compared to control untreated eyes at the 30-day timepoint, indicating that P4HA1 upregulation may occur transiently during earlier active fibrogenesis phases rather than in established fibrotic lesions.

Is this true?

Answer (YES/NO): NO